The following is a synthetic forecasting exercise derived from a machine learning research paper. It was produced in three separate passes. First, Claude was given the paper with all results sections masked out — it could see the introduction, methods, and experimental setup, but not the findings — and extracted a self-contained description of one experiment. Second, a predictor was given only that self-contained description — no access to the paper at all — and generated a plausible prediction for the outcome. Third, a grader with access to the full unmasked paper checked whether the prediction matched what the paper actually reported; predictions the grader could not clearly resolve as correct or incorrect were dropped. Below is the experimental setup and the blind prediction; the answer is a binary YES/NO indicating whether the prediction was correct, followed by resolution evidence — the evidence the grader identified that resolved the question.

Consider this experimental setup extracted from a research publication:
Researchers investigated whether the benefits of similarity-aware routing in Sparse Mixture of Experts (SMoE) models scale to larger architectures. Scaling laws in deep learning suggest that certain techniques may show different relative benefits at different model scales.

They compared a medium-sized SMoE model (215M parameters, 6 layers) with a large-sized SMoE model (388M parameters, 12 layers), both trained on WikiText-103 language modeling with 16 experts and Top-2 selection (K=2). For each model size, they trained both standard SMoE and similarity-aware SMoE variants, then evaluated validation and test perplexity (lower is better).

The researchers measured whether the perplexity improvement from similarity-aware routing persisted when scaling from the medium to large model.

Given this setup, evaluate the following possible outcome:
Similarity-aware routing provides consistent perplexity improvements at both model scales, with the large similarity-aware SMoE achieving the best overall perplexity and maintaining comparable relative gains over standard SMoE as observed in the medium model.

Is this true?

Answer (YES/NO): YES